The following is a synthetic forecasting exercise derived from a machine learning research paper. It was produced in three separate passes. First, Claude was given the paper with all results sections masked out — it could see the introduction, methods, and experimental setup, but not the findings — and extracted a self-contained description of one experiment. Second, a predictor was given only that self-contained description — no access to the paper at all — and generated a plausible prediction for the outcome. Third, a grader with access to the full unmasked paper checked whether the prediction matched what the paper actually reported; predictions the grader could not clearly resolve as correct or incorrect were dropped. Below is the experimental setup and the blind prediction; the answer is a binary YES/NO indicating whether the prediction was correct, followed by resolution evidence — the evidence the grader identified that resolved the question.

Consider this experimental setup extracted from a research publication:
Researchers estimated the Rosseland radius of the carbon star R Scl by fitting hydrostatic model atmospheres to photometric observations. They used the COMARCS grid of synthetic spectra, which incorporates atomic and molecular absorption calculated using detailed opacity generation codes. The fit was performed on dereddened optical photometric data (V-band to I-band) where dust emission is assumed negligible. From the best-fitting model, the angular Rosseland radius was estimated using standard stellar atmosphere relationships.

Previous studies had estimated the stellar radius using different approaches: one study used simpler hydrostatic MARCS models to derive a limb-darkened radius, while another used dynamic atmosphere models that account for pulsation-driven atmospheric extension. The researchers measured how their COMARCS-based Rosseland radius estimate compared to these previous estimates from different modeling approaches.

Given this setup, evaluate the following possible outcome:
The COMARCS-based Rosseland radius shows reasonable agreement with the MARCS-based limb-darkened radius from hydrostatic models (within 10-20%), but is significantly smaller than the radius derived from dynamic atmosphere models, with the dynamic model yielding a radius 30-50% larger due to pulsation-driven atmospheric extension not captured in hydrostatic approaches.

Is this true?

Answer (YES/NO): NO